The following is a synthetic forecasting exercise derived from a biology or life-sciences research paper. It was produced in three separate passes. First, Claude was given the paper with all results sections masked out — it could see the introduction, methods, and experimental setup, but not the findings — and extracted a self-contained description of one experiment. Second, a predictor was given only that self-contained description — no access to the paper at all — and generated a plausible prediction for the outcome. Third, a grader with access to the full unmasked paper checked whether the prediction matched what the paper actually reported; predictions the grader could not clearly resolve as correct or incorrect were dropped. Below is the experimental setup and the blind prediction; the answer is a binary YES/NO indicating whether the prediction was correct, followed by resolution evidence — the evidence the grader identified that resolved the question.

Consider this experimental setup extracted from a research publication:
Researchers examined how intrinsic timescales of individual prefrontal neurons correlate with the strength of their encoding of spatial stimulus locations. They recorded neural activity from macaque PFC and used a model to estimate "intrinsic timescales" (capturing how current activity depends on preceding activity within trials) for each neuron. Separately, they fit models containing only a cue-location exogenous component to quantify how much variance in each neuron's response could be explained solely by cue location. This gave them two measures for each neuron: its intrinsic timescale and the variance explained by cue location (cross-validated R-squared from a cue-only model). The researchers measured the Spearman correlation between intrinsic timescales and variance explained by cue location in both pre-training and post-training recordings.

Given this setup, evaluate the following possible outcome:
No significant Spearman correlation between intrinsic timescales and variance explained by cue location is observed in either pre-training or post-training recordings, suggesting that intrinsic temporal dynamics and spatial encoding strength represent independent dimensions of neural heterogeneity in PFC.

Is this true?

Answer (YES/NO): NO